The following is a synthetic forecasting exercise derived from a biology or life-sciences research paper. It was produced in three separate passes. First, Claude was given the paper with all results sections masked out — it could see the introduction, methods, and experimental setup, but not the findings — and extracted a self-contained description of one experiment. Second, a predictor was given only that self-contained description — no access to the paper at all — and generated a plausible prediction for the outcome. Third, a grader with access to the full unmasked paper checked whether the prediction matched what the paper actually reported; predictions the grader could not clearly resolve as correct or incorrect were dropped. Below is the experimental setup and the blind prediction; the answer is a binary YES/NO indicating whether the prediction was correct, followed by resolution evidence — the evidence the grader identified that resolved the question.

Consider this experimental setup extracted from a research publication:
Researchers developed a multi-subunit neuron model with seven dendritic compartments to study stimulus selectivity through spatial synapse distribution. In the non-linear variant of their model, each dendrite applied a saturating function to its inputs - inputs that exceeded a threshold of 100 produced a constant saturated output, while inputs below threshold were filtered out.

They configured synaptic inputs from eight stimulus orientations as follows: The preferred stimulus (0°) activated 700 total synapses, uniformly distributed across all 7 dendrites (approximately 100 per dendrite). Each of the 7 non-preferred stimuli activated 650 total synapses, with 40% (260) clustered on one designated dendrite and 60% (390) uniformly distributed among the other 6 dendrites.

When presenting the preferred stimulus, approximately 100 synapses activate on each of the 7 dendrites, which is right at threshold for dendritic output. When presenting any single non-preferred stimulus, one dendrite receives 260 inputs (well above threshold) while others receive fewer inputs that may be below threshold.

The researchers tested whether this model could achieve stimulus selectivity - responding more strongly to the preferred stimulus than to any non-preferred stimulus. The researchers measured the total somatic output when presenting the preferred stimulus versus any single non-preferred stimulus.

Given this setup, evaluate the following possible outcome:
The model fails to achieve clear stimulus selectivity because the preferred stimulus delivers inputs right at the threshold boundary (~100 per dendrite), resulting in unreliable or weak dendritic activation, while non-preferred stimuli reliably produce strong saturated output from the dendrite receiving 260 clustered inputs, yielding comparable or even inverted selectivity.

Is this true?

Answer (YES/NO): NO